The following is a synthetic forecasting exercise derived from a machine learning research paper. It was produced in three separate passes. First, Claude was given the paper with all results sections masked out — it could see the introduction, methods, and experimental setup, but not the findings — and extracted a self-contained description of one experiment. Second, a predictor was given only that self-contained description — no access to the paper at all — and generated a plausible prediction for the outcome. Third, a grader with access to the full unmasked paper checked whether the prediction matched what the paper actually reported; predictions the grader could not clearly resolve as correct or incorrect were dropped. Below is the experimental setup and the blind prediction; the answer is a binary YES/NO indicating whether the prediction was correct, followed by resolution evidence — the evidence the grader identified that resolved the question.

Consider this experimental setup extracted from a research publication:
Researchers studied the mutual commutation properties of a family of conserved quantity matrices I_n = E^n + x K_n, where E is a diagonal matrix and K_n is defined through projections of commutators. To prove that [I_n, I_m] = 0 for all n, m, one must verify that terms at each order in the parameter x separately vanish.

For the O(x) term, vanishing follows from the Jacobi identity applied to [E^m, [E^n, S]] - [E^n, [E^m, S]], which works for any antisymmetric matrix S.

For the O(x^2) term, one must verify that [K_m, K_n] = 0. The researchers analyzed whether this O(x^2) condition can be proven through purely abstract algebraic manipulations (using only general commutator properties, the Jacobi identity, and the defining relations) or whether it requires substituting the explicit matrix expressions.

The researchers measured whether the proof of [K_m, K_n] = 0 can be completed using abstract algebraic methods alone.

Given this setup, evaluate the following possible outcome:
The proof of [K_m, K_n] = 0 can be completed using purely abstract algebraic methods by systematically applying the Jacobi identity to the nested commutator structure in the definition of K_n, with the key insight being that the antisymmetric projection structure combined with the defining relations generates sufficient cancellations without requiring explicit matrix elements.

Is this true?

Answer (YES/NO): NO